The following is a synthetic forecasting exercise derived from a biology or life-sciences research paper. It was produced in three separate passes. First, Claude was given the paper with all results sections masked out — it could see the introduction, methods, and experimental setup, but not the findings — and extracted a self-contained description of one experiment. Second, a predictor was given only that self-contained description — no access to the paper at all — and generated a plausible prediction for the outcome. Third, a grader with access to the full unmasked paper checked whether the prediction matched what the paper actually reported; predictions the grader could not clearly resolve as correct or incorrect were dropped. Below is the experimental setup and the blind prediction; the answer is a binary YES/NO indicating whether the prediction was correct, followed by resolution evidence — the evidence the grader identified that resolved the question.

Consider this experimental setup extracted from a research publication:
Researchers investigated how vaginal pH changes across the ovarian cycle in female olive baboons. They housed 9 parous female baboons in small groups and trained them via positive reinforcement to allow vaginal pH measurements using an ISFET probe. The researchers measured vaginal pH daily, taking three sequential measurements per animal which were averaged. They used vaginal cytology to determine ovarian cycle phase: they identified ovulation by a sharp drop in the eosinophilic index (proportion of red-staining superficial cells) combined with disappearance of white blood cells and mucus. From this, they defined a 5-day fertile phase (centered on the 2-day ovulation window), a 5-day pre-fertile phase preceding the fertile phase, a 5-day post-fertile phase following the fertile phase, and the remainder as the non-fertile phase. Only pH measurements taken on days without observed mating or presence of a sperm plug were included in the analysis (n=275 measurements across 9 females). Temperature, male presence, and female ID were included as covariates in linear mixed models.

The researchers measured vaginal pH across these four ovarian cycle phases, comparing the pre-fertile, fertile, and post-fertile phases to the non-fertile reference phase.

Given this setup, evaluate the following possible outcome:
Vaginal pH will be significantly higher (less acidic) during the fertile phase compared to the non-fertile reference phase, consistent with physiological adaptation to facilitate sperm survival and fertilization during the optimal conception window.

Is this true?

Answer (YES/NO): NO